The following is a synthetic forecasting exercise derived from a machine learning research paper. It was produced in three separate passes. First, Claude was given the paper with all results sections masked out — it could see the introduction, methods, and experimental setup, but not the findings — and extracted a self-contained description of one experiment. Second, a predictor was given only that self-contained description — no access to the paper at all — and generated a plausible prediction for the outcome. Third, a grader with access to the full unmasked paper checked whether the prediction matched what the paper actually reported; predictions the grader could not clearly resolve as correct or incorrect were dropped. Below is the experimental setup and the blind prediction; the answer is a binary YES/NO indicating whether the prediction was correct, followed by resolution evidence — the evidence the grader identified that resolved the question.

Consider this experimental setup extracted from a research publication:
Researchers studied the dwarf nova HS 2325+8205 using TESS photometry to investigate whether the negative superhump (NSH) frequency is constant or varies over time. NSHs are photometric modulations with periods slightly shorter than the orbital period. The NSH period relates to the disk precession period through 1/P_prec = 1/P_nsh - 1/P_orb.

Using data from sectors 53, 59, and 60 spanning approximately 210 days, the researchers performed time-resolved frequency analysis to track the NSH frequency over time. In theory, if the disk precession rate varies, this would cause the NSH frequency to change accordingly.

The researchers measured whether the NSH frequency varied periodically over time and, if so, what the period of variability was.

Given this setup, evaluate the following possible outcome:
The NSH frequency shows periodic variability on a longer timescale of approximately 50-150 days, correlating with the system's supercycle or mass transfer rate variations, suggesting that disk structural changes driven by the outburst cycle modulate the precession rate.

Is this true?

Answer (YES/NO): NO